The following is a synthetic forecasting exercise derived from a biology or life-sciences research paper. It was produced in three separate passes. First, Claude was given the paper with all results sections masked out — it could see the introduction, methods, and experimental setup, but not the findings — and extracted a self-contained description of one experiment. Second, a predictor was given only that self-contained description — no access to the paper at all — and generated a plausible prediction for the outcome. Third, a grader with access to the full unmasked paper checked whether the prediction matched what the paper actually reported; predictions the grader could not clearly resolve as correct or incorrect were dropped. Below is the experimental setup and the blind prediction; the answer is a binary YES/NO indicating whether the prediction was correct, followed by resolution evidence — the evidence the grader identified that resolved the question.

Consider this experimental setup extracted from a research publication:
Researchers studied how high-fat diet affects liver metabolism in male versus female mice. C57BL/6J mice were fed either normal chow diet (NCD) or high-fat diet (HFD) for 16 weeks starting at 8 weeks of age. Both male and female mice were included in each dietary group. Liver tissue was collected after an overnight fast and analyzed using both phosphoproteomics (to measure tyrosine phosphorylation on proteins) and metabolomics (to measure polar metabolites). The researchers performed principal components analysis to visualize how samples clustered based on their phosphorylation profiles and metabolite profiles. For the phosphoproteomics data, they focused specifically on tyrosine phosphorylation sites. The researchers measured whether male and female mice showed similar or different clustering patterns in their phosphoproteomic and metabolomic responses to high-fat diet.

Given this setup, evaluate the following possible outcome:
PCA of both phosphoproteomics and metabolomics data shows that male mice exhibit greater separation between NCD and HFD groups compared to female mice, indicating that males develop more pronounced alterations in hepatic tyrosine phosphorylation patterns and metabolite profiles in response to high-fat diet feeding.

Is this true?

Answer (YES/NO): YES